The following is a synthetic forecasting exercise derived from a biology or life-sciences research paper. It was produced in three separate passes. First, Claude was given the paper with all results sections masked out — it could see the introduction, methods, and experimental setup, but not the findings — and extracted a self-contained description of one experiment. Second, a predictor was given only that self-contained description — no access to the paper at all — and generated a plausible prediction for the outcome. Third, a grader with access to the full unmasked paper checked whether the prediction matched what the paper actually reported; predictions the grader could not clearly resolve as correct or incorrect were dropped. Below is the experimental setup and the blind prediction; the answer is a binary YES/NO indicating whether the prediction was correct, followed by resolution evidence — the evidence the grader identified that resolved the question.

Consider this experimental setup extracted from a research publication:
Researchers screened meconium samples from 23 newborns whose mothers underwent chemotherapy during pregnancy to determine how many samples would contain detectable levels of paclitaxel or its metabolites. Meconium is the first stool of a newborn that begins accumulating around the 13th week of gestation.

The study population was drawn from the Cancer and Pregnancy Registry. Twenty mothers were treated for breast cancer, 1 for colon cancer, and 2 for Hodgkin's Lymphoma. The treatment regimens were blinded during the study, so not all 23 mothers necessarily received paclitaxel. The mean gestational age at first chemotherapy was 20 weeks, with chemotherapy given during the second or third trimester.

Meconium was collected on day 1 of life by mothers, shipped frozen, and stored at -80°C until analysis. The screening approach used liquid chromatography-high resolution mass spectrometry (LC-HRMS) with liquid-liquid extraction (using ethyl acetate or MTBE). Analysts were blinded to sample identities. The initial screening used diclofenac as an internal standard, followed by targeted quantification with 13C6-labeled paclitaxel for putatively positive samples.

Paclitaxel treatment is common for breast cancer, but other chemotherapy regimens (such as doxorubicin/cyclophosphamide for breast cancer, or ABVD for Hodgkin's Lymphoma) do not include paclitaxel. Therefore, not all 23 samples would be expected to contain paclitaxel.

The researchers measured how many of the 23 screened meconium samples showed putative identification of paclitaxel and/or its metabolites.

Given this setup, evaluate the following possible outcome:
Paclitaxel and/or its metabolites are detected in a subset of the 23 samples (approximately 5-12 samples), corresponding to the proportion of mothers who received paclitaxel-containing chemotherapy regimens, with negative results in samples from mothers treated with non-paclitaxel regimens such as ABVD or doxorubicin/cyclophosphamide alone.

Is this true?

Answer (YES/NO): YES